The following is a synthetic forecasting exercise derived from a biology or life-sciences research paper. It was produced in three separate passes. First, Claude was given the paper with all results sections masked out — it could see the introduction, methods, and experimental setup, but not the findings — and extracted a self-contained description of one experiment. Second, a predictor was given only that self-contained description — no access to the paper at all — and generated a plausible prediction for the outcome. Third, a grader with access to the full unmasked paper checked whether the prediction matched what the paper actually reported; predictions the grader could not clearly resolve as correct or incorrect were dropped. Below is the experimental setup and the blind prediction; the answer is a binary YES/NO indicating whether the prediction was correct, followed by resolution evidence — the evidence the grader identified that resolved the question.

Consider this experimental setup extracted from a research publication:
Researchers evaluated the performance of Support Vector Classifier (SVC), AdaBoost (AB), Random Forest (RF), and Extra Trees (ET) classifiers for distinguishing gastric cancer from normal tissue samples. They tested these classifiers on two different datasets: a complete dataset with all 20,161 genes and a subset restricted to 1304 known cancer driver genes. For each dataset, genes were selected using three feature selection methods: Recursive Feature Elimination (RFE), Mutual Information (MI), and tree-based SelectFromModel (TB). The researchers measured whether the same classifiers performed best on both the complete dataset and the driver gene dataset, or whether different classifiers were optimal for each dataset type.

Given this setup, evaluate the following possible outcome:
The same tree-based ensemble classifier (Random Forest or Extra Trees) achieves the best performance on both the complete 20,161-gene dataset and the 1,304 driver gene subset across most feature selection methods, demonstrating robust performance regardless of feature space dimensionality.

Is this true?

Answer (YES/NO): NO